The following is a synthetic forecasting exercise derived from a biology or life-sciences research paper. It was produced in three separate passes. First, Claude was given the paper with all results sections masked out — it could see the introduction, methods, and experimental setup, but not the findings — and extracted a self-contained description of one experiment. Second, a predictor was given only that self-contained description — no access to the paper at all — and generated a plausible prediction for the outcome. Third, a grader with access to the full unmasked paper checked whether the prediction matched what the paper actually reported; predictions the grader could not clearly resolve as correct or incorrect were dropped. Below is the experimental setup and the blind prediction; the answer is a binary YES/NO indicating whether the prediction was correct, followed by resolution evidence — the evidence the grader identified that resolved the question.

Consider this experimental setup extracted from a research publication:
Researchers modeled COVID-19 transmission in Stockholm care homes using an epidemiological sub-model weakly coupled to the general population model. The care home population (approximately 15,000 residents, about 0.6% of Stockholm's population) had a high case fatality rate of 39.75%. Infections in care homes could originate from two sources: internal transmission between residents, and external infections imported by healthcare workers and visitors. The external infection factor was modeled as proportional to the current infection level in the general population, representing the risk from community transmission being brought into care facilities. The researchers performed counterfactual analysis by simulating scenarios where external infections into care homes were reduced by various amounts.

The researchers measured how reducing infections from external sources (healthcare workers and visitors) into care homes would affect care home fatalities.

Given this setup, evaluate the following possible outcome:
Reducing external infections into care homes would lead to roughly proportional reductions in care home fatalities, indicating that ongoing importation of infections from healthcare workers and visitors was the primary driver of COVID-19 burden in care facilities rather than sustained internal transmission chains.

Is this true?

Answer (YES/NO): YES